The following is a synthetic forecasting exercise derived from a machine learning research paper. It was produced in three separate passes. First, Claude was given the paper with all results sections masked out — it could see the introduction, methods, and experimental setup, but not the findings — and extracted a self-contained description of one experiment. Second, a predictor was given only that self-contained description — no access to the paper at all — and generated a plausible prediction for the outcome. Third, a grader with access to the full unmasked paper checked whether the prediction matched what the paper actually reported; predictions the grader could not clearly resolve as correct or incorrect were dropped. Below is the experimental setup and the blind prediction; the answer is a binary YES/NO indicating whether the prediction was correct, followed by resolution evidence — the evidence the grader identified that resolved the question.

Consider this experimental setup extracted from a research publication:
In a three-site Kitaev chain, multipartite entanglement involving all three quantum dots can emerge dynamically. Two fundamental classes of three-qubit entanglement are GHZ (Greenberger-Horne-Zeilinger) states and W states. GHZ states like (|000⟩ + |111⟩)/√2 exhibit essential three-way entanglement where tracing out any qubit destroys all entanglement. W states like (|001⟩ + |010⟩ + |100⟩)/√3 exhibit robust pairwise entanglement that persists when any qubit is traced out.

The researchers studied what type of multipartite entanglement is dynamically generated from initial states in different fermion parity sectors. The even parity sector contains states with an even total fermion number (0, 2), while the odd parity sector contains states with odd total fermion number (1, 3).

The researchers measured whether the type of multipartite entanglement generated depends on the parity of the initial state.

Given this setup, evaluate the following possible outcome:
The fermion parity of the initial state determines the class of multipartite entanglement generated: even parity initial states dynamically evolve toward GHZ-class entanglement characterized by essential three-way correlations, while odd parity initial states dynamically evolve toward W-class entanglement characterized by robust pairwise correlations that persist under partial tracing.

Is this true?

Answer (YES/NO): NO